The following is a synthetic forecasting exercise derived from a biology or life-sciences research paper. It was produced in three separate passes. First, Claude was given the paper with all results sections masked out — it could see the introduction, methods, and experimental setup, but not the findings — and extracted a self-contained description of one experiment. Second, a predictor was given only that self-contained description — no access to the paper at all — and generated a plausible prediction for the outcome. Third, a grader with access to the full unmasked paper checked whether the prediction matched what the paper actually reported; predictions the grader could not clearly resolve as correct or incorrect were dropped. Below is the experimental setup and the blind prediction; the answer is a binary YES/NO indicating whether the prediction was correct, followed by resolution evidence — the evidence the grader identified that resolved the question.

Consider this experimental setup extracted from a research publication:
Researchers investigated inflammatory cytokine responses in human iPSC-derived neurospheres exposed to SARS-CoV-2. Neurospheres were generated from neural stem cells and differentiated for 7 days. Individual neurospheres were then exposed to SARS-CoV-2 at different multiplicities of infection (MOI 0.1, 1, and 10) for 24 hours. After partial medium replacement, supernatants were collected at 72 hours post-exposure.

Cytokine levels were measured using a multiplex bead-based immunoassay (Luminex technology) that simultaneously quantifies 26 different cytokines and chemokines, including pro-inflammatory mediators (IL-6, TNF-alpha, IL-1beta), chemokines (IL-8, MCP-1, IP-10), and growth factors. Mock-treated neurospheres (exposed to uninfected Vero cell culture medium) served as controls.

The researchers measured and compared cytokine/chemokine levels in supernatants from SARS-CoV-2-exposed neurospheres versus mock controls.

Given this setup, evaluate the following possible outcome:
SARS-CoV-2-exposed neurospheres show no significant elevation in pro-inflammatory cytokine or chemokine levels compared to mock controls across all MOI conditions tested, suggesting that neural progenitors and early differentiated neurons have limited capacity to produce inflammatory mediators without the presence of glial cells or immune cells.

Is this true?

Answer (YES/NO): NO